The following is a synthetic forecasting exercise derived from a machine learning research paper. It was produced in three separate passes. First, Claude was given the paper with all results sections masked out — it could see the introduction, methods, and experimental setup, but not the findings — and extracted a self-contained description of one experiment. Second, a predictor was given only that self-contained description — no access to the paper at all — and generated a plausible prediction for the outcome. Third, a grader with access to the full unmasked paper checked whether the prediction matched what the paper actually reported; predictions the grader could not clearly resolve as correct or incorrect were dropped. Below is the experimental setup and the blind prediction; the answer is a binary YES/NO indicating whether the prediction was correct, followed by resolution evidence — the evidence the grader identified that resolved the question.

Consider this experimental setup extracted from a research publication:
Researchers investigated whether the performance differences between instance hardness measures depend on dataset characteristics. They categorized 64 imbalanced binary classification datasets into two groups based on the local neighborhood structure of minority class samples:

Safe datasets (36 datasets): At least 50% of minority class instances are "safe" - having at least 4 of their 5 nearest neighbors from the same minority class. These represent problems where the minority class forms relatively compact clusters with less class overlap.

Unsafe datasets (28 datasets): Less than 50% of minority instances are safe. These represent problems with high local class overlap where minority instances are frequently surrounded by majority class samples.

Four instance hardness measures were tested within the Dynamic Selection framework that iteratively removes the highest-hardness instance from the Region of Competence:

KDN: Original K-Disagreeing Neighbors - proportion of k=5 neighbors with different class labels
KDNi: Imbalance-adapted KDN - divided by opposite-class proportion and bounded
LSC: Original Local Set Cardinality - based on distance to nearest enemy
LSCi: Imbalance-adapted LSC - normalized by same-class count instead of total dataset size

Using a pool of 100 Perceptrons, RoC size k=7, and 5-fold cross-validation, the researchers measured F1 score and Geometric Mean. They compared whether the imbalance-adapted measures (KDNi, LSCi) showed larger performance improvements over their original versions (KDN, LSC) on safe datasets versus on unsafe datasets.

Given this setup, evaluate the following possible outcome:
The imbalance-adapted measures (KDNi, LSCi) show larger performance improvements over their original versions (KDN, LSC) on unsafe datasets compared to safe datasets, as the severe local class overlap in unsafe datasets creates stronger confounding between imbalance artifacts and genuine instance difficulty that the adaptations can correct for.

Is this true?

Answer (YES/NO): YES